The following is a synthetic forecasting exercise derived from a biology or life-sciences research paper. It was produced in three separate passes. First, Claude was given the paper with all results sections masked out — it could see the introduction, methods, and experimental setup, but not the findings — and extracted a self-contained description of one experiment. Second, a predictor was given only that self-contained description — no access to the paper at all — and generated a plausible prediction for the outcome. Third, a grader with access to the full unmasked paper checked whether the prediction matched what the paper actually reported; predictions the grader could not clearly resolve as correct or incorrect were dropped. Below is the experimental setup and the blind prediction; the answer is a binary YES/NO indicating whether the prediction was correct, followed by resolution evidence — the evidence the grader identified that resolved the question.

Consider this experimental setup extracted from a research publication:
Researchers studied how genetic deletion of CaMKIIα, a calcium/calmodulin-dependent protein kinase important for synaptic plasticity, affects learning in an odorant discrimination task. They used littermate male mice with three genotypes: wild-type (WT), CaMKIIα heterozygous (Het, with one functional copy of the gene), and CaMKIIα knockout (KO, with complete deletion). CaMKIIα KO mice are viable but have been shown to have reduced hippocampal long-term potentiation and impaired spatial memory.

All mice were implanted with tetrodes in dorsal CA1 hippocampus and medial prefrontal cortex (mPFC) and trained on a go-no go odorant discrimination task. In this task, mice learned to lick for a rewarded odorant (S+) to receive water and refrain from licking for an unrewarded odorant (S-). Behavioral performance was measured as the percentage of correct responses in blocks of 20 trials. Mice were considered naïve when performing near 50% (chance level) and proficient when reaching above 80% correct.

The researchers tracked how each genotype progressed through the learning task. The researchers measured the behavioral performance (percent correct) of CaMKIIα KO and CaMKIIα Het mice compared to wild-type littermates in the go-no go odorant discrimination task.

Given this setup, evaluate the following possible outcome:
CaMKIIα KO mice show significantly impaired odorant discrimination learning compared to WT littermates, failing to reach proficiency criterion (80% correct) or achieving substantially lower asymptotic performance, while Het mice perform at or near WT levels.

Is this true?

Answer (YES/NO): NO